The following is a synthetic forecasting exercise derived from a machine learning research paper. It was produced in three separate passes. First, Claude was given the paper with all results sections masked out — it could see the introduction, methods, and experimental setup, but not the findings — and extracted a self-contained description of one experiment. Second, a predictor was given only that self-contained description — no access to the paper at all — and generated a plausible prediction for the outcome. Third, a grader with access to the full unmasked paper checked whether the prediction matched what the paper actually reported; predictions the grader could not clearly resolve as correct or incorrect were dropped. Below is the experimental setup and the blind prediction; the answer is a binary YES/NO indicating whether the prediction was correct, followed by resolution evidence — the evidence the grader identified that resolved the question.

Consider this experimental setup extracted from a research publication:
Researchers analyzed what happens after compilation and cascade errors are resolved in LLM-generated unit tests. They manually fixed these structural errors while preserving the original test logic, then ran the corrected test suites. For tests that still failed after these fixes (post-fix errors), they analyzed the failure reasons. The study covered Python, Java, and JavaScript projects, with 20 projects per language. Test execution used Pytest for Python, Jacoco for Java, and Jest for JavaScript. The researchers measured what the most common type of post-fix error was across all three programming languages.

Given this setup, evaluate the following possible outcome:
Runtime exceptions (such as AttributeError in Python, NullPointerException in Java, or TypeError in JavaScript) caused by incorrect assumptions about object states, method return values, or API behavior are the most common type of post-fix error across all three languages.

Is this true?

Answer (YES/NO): NO